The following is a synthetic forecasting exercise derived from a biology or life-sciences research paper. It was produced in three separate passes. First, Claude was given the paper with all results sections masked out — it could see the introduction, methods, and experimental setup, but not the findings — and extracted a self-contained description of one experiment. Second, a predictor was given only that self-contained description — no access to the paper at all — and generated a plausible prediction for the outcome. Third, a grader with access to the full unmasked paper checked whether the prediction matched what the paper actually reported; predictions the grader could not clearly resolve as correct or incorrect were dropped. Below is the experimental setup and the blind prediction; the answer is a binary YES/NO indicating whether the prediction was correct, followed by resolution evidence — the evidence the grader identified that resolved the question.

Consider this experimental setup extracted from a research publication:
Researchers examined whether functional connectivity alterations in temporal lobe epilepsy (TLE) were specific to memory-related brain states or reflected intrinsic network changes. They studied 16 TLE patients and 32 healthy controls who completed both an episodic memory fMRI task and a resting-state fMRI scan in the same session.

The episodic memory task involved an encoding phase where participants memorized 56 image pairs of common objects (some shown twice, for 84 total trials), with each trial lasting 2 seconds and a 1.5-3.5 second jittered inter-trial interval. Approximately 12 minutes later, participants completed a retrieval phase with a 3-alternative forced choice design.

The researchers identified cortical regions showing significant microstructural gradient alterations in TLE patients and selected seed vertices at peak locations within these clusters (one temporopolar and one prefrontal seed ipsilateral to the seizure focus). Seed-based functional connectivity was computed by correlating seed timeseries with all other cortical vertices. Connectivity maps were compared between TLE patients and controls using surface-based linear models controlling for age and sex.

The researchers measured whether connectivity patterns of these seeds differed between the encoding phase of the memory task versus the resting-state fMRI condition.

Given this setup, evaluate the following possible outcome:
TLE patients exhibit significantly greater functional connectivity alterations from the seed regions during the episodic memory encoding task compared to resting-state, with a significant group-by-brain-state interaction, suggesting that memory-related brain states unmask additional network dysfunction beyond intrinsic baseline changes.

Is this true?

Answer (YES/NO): YES